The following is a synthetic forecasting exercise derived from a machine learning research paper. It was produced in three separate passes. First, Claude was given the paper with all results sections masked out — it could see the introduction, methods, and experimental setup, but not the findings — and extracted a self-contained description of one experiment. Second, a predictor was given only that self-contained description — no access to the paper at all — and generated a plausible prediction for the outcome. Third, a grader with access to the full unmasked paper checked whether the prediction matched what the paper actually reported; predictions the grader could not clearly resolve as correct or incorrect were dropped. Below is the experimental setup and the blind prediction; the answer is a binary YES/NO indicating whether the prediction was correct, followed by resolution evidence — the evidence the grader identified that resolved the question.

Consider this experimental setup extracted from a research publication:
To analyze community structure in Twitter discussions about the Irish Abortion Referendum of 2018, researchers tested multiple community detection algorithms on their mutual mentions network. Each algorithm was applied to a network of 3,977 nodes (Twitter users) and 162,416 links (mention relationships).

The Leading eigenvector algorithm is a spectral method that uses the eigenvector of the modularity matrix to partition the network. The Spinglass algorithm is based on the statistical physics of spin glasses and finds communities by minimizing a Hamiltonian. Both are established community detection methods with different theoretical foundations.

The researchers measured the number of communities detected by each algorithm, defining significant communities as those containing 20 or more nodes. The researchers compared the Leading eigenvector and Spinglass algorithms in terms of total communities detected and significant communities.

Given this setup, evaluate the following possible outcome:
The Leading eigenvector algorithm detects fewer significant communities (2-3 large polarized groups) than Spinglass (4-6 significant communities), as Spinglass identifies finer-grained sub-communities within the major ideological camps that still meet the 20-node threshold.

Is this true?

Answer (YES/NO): NO